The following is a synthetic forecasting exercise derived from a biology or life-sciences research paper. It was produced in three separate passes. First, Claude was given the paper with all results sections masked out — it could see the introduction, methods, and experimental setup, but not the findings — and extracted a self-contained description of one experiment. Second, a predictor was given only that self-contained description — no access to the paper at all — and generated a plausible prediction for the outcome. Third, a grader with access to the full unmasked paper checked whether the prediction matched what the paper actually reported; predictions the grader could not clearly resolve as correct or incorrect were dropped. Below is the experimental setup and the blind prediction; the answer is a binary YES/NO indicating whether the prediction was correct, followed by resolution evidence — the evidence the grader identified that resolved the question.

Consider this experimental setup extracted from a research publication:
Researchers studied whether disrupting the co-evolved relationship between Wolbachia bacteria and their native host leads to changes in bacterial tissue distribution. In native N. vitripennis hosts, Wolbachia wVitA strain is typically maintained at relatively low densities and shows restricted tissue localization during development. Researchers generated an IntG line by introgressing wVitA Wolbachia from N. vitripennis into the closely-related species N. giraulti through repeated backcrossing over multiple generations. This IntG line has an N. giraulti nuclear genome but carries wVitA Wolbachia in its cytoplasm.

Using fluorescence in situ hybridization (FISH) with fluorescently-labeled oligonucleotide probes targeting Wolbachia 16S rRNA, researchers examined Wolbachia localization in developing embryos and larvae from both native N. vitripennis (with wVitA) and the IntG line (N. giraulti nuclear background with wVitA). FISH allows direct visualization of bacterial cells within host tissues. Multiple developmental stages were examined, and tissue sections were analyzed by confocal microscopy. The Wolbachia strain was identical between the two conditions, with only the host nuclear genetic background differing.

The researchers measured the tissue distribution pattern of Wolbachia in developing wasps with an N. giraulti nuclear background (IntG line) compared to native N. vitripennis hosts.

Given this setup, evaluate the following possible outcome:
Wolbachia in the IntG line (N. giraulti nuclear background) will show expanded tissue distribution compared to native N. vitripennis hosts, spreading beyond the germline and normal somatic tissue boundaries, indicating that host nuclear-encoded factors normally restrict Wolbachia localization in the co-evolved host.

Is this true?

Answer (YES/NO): NO